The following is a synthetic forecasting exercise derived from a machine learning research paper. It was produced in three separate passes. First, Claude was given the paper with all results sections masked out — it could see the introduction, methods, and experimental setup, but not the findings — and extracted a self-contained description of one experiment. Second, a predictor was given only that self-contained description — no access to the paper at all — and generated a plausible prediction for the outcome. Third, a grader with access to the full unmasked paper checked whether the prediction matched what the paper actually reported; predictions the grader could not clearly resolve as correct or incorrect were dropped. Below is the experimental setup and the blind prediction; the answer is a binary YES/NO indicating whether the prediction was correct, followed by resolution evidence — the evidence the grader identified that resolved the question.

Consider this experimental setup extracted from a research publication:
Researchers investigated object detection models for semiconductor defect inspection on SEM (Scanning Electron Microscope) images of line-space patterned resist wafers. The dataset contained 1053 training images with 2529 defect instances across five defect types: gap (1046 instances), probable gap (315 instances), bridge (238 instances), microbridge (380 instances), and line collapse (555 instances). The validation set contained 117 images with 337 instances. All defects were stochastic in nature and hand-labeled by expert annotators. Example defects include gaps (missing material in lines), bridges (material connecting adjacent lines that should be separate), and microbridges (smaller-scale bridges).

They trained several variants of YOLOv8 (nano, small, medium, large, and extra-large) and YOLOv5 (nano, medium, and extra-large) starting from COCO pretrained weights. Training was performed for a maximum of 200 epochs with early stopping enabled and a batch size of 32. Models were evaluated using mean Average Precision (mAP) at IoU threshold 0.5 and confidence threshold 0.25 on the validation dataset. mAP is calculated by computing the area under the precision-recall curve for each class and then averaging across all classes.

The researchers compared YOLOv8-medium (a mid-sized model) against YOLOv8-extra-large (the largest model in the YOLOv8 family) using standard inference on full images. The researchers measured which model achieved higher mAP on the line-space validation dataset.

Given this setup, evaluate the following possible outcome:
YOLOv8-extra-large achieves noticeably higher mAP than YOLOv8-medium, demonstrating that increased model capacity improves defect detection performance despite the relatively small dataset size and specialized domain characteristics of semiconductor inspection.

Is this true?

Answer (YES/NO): NO